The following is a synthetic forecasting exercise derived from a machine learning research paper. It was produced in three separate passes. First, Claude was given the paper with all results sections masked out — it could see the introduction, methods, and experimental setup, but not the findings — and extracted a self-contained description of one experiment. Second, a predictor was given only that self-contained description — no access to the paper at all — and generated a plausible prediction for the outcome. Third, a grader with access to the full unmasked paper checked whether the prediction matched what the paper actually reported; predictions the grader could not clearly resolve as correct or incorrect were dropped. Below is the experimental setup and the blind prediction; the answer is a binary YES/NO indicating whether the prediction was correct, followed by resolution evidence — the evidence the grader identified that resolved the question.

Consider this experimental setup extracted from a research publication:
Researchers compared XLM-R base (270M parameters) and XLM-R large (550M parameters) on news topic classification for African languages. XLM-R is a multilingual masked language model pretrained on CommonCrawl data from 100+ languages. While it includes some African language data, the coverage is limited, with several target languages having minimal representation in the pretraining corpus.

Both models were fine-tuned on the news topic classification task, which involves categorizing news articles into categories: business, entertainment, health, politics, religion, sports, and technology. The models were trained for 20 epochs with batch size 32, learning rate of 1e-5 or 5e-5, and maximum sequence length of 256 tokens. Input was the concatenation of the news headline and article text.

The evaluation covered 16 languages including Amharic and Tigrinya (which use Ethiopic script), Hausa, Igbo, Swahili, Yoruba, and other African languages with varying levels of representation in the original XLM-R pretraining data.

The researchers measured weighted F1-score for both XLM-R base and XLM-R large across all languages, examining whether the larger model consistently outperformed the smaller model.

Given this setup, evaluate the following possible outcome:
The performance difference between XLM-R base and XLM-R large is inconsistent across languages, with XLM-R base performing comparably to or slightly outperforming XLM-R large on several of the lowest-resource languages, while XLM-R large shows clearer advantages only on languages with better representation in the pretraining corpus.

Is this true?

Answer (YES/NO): NO